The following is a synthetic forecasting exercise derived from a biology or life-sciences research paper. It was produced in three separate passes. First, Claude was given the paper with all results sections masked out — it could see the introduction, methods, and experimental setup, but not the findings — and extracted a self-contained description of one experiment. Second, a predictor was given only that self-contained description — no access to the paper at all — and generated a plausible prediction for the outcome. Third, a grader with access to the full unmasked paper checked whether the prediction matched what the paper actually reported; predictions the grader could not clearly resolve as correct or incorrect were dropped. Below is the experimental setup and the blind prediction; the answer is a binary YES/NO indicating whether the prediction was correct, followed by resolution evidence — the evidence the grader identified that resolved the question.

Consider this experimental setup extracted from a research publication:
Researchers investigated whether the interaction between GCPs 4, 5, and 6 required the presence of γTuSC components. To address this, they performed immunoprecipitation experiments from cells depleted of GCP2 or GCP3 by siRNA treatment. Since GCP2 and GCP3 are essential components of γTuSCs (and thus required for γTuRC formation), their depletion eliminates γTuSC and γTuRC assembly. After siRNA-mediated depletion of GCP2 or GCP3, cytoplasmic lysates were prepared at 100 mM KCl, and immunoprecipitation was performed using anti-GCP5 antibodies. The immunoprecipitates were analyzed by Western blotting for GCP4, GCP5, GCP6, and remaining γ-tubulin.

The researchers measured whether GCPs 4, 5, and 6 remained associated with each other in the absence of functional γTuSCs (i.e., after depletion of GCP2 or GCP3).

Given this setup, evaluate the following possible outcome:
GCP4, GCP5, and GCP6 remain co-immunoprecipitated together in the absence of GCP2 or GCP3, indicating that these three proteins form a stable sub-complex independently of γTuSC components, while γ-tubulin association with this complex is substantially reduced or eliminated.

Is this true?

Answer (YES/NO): NO